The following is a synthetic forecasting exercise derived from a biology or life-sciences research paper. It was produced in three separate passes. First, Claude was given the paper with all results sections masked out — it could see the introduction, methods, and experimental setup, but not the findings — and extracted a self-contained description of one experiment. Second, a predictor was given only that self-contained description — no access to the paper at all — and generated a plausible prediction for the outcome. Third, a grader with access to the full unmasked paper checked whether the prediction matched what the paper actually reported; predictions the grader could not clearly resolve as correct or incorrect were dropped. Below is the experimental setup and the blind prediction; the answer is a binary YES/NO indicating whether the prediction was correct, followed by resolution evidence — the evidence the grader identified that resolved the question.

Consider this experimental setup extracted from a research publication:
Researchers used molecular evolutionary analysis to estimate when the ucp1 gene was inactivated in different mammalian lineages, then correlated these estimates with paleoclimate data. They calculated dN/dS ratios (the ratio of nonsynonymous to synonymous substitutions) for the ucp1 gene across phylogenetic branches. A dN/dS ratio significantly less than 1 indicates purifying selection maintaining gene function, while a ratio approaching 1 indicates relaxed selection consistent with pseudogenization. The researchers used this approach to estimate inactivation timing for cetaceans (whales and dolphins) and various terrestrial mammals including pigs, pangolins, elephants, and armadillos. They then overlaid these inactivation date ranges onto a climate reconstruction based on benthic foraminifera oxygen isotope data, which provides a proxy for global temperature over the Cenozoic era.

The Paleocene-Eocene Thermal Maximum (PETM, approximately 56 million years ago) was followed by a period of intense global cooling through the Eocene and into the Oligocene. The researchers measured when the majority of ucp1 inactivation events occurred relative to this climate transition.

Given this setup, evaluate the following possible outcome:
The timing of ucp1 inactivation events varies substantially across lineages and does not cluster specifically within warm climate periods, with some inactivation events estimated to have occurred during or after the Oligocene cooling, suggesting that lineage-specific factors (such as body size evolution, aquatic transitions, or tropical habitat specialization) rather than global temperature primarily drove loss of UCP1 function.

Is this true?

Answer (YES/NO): NO